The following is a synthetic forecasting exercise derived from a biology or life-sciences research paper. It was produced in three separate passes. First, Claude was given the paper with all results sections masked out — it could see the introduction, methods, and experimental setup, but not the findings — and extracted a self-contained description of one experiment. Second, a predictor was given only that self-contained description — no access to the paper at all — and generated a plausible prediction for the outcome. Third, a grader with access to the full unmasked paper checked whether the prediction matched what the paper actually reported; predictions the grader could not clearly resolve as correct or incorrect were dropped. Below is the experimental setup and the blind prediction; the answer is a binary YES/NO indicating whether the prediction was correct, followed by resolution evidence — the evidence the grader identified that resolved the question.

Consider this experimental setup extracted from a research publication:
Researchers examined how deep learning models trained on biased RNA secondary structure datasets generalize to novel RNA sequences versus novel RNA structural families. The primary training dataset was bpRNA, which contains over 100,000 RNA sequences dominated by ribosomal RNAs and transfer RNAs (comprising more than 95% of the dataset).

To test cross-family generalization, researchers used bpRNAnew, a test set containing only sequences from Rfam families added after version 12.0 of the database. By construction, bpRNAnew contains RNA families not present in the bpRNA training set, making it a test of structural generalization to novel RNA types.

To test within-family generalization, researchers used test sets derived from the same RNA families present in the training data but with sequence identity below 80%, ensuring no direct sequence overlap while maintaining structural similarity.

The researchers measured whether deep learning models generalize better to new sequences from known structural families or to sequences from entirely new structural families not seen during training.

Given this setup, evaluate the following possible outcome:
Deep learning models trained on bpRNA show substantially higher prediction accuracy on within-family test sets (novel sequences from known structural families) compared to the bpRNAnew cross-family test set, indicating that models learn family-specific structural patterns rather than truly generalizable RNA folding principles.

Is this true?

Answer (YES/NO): YES